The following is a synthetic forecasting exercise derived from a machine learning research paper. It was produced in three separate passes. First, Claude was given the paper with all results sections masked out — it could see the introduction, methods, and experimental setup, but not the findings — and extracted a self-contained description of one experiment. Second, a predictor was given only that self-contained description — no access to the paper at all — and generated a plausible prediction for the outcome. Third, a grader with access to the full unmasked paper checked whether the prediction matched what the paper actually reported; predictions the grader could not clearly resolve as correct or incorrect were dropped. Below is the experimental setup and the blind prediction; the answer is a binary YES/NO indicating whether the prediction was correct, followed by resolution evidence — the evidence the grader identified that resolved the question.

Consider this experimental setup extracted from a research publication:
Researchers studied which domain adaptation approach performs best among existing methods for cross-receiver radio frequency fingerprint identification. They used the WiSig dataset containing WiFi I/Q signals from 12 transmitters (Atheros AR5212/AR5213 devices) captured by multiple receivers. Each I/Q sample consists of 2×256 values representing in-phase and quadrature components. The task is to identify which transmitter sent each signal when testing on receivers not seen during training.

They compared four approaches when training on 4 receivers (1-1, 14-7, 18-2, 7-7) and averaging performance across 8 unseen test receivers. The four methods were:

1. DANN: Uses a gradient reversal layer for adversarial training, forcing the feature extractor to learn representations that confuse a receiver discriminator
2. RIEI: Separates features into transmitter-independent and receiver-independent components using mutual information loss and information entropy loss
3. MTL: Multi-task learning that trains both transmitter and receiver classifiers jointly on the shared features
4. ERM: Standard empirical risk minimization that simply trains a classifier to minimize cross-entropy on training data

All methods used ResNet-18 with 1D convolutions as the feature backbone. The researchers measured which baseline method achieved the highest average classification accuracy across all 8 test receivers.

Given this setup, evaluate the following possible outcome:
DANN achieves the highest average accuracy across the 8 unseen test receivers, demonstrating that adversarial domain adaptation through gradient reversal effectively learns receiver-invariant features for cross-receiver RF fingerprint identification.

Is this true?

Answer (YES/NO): NO